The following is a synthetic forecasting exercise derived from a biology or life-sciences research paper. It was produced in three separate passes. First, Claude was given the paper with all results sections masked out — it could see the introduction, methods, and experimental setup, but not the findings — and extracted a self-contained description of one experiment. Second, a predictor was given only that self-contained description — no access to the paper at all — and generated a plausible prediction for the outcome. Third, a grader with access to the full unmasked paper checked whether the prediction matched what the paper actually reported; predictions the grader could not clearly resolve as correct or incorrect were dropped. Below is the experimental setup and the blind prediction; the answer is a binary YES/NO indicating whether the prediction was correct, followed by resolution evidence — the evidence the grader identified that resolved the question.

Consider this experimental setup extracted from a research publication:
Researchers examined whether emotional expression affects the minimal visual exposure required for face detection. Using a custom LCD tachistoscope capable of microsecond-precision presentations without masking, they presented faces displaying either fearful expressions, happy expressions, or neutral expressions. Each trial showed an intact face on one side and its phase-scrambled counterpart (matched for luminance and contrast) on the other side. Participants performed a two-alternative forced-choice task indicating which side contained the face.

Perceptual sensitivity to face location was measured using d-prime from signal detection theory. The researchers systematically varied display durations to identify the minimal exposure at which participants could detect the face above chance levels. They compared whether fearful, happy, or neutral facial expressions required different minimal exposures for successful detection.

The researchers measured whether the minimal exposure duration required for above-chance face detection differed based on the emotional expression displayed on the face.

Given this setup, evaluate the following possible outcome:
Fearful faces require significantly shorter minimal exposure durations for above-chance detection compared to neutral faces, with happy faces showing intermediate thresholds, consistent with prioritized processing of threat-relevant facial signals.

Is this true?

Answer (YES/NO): NO